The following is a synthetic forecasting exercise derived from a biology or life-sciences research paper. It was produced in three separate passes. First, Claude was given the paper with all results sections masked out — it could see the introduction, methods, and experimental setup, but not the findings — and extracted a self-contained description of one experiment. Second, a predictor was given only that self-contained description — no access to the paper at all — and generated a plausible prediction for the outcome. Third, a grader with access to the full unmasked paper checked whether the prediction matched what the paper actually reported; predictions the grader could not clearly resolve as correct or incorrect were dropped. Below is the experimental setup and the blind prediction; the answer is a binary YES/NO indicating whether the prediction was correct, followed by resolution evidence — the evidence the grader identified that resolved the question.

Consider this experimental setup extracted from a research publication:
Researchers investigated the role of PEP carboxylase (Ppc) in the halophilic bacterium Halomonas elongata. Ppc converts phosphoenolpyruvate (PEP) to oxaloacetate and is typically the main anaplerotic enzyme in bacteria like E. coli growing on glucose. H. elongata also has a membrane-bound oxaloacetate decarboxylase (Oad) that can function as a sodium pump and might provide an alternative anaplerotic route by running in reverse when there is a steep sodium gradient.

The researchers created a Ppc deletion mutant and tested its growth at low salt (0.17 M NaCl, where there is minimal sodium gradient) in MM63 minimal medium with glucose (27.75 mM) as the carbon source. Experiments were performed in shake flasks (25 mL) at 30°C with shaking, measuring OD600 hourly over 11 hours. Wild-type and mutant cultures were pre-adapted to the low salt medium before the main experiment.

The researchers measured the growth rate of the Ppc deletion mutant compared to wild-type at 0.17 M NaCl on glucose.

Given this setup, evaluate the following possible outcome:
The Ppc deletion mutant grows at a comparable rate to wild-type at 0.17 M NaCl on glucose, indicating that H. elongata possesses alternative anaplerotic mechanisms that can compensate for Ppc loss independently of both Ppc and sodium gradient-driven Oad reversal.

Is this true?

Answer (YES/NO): NO